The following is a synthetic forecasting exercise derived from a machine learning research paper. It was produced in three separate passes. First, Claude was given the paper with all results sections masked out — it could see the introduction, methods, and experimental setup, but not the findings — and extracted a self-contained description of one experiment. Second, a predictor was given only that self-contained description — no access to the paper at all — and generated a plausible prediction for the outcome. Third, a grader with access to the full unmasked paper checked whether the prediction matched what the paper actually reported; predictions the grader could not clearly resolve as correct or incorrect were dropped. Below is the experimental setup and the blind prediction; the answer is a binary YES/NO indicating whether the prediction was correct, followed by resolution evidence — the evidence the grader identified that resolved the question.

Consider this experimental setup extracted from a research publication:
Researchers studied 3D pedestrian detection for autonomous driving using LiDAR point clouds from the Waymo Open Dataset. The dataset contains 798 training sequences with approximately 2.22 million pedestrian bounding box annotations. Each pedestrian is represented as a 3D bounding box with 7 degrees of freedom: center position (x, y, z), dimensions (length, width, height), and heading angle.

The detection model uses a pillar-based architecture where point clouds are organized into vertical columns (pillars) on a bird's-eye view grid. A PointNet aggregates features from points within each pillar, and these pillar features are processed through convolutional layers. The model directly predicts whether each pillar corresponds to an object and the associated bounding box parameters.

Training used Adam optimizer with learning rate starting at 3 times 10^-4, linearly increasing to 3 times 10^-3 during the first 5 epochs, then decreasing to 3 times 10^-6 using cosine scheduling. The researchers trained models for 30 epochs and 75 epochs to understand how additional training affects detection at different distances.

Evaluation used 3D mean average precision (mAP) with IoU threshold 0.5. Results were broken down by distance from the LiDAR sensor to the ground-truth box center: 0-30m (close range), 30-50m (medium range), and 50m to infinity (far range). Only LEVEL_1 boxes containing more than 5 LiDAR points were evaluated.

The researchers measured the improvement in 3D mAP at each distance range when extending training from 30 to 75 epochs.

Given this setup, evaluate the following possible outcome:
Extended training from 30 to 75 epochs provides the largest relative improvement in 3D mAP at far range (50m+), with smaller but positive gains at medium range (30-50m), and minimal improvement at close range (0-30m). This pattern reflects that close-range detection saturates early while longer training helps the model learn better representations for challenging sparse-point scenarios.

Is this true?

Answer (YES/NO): NO